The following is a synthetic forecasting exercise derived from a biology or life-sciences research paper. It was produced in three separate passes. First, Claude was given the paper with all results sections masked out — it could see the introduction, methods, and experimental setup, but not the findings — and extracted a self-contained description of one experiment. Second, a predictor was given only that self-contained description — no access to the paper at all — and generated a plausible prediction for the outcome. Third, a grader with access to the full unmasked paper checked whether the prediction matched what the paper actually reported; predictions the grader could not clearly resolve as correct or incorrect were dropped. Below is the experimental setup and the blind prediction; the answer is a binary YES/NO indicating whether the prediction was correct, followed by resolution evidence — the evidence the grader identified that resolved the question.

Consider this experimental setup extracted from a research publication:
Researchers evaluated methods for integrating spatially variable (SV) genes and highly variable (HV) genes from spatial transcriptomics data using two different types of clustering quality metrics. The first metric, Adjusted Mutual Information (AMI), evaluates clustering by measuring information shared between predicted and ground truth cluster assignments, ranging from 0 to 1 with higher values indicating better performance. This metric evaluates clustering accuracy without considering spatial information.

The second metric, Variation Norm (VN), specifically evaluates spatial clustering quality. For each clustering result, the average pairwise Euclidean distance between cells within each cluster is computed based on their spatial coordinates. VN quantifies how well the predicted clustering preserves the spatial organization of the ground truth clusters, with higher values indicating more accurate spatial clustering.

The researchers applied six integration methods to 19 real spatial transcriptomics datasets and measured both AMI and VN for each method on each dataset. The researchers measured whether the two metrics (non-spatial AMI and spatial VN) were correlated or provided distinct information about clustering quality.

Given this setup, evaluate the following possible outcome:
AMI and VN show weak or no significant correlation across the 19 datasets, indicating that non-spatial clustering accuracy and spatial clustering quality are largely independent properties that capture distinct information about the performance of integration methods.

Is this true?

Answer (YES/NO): NO